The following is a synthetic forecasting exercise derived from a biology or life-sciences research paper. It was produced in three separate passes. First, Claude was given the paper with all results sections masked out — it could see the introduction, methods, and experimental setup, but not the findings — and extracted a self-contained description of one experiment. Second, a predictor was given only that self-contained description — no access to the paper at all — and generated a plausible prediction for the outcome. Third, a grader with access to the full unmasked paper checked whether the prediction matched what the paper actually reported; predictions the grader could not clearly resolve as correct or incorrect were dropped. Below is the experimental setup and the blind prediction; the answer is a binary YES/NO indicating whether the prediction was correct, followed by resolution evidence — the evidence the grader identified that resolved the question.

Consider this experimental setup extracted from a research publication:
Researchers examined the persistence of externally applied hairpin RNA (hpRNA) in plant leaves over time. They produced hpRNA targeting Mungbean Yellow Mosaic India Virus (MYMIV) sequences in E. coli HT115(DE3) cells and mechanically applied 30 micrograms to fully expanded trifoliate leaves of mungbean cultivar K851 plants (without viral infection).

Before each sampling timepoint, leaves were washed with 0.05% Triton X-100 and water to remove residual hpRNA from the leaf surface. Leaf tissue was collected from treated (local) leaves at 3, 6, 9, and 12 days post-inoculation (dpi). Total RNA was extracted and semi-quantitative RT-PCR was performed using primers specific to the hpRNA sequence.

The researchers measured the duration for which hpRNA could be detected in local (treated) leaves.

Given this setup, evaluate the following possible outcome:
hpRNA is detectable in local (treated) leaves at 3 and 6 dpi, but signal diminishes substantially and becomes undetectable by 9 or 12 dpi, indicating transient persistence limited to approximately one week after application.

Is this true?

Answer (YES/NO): NO